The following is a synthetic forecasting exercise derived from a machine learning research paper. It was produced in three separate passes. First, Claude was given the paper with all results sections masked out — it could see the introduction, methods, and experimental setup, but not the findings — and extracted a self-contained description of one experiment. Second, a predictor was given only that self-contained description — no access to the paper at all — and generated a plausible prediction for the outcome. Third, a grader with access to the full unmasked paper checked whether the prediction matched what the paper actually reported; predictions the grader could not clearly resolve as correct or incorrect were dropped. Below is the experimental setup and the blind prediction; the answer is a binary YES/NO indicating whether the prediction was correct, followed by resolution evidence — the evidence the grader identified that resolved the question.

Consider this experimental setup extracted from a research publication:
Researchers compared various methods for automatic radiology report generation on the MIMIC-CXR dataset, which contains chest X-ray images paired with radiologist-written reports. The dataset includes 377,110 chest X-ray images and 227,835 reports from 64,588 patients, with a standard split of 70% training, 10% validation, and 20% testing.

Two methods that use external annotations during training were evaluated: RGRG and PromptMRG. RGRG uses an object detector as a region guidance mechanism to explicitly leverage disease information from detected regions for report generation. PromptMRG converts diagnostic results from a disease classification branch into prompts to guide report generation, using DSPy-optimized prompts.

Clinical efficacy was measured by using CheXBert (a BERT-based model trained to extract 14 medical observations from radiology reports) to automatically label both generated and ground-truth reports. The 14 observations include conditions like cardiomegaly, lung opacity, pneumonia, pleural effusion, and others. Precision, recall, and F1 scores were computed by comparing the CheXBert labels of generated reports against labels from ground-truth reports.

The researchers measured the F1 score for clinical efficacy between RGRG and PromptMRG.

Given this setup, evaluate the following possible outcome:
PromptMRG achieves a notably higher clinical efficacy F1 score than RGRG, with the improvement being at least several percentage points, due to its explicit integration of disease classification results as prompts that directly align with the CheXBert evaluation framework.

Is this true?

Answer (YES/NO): NO